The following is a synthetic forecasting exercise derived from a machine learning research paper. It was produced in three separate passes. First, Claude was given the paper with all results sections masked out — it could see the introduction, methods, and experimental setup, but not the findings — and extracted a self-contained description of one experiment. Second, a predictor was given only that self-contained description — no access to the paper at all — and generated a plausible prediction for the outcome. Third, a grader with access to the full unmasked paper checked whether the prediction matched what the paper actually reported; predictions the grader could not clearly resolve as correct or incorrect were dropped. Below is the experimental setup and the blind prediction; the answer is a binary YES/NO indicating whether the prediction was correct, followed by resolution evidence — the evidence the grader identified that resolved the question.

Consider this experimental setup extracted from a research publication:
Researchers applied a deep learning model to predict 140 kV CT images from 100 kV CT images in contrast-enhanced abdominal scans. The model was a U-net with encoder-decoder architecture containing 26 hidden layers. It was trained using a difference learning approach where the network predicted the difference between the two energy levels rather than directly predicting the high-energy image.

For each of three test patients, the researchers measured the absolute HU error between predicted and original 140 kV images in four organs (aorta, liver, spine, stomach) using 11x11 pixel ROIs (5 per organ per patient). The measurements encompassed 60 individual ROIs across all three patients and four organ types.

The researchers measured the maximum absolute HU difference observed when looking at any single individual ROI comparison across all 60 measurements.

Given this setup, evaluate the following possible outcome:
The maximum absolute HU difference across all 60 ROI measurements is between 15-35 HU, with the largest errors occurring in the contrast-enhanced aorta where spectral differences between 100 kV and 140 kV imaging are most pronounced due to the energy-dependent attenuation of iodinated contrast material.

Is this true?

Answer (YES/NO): NO